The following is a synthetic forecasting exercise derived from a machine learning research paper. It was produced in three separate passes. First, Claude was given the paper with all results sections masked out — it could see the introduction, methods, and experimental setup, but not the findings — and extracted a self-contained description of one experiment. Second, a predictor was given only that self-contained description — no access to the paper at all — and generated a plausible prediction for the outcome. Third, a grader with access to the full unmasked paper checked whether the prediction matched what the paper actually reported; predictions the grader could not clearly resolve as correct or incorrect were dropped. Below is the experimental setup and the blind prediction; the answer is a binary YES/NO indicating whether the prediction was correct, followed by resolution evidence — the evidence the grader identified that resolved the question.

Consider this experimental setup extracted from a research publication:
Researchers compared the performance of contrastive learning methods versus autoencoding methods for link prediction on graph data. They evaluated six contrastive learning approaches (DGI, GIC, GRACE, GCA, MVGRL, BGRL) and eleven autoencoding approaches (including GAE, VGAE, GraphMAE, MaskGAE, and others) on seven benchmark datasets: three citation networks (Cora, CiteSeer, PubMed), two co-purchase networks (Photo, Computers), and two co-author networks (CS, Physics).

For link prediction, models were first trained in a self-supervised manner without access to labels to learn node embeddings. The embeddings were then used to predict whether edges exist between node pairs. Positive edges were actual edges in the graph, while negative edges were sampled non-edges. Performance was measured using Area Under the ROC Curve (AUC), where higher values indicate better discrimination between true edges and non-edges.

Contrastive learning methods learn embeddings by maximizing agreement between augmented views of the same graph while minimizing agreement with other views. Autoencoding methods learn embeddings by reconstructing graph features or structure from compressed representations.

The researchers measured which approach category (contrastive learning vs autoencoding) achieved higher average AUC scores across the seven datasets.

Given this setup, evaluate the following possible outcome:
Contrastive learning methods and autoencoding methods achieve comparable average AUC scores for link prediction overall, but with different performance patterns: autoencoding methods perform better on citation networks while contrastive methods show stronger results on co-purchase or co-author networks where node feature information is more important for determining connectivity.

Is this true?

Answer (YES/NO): NO